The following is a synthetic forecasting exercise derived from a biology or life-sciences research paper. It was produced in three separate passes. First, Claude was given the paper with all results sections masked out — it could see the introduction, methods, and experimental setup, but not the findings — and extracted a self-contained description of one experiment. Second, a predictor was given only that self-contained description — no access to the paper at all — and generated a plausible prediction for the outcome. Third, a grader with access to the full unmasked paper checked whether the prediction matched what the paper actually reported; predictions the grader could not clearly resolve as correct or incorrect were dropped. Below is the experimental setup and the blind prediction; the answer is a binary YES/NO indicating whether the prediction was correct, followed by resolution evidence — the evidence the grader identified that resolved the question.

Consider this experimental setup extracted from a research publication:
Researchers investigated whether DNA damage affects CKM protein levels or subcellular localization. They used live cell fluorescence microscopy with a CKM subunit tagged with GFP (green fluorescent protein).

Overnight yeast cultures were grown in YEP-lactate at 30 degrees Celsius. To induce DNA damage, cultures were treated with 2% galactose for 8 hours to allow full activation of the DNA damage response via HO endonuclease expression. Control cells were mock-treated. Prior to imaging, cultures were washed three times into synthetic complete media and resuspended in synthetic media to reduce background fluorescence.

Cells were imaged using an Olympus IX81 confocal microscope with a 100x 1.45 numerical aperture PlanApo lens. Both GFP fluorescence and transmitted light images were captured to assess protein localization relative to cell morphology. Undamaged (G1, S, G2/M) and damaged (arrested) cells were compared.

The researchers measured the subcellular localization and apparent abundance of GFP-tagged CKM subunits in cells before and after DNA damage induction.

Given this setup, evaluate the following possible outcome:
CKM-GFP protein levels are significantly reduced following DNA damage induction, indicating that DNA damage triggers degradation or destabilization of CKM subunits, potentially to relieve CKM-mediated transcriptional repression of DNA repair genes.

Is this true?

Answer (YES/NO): NO